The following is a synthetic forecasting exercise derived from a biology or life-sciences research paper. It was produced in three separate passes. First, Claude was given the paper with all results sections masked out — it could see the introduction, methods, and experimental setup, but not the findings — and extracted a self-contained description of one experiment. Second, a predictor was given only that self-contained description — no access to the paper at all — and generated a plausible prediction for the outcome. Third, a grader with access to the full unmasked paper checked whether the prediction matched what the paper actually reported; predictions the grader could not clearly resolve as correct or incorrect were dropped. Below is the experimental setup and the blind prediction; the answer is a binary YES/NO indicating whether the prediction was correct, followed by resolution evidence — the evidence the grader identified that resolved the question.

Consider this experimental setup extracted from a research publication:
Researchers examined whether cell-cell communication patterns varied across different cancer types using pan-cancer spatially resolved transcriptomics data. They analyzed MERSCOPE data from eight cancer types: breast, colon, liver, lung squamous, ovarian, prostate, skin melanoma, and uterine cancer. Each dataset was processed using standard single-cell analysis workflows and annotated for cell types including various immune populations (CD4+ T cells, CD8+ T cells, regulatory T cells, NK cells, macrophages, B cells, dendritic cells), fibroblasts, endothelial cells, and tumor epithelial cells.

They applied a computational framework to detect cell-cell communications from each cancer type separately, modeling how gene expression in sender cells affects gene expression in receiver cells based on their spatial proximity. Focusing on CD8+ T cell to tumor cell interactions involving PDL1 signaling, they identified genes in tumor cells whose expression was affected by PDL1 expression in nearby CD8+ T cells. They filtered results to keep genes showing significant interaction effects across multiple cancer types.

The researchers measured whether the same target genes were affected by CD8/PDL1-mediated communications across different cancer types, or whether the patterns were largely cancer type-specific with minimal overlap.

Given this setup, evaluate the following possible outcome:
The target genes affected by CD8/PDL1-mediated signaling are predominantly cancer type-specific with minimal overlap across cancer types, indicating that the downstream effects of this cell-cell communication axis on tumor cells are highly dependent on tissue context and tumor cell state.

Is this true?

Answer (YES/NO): NO